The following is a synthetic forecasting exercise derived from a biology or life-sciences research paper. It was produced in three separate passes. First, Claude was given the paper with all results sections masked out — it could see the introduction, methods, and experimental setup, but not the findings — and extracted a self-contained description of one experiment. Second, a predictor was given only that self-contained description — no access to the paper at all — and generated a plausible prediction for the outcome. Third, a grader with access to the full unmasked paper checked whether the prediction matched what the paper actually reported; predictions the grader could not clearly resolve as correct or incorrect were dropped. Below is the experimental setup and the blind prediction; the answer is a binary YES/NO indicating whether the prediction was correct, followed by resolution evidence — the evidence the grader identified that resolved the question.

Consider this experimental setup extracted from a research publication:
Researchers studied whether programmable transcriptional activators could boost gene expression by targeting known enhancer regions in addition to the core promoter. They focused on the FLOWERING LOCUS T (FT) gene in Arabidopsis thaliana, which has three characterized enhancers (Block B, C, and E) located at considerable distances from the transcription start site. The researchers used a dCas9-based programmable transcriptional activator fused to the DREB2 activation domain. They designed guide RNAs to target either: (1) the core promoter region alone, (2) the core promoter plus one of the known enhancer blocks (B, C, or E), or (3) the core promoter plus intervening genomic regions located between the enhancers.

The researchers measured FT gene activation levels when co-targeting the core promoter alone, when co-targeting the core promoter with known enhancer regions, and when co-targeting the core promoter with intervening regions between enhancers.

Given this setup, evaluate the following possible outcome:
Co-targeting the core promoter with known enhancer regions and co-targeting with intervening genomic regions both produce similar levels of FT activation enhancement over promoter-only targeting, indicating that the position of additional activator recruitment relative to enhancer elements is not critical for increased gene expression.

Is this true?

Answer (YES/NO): NO